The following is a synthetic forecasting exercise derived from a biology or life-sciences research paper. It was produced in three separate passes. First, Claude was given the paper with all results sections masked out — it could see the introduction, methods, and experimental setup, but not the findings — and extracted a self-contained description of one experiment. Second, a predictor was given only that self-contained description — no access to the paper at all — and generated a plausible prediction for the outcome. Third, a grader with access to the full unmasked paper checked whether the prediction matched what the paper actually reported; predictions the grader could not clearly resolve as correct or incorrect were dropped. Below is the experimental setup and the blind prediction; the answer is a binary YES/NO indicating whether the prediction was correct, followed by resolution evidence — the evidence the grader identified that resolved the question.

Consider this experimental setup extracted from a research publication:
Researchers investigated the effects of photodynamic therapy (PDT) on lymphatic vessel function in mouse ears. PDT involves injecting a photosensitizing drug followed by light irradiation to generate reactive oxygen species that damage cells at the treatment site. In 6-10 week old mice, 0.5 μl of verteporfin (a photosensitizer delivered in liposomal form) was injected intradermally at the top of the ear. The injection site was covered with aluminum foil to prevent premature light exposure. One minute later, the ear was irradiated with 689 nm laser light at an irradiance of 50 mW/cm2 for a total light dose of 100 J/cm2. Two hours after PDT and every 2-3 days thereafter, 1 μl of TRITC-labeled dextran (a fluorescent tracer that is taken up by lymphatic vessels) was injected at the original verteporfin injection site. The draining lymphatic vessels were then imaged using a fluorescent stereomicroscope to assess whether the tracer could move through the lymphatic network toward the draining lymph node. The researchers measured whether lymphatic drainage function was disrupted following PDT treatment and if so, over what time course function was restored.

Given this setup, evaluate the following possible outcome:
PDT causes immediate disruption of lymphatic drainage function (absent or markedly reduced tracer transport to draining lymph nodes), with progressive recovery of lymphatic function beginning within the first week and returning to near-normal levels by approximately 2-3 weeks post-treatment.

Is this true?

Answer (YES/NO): NO